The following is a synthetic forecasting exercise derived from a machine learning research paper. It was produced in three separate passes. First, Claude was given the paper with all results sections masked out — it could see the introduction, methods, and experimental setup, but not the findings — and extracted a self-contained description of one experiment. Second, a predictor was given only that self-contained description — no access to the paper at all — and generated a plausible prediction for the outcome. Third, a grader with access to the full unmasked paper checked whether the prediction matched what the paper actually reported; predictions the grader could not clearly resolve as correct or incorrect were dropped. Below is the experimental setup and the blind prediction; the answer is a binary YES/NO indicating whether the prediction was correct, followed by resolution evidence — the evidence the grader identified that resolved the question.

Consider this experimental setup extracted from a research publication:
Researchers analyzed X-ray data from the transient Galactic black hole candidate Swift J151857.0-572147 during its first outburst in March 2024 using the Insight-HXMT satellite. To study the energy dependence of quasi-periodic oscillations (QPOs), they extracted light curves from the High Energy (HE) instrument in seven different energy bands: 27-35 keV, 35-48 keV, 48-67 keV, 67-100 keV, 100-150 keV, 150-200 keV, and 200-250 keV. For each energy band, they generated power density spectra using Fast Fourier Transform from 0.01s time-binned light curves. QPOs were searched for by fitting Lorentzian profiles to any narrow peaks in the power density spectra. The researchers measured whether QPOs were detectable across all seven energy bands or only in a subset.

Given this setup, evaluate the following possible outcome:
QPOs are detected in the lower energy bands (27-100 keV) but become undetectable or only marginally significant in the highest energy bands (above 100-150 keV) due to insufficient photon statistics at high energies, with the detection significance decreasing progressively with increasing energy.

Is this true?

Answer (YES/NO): NO